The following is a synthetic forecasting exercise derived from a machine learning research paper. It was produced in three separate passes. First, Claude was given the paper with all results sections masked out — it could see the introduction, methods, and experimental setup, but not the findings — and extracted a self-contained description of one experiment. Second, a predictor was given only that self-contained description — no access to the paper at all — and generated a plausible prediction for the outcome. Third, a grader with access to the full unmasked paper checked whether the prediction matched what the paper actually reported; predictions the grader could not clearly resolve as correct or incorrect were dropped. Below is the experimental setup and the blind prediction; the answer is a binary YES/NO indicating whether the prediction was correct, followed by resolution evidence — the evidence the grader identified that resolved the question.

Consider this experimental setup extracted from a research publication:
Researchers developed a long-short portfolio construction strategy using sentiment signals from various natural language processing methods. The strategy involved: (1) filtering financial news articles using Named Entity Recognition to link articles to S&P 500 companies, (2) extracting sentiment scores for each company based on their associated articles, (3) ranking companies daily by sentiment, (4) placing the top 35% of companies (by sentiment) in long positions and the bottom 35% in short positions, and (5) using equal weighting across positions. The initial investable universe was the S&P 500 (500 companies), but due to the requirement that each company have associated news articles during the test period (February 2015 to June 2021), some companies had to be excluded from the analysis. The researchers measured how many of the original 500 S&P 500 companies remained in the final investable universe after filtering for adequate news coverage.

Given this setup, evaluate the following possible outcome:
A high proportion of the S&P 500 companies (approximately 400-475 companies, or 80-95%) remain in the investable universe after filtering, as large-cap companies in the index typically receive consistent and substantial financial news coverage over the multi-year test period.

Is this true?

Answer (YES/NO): YES